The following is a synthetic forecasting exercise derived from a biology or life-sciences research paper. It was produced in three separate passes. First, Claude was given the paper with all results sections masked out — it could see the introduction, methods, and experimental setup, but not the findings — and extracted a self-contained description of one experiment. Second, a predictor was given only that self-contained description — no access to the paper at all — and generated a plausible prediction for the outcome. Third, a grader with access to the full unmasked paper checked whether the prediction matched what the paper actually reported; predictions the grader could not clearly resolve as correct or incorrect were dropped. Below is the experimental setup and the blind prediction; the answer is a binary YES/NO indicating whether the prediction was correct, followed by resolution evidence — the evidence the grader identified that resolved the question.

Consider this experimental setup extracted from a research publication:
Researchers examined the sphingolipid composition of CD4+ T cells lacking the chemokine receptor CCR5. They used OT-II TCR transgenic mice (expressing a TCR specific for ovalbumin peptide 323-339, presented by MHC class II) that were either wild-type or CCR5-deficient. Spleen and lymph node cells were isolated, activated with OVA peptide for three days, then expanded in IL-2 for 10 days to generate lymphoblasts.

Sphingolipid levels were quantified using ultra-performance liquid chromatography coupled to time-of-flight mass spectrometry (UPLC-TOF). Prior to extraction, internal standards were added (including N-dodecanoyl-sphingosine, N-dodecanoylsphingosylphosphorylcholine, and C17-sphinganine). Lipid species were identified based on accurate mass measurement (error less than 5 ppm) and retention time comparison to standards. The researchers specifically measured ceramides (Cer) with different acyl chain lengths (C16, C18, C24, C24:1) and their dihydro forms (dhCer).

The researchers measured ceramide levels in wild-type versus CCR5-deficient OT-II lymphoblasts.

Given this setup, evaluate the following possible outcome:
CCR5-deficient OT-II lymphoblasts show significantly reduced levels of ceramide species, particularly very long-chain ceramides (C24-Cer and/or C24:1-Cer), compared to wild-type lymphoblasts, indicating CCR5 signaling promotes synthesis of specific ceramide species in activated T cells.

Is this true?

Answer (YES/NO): NO